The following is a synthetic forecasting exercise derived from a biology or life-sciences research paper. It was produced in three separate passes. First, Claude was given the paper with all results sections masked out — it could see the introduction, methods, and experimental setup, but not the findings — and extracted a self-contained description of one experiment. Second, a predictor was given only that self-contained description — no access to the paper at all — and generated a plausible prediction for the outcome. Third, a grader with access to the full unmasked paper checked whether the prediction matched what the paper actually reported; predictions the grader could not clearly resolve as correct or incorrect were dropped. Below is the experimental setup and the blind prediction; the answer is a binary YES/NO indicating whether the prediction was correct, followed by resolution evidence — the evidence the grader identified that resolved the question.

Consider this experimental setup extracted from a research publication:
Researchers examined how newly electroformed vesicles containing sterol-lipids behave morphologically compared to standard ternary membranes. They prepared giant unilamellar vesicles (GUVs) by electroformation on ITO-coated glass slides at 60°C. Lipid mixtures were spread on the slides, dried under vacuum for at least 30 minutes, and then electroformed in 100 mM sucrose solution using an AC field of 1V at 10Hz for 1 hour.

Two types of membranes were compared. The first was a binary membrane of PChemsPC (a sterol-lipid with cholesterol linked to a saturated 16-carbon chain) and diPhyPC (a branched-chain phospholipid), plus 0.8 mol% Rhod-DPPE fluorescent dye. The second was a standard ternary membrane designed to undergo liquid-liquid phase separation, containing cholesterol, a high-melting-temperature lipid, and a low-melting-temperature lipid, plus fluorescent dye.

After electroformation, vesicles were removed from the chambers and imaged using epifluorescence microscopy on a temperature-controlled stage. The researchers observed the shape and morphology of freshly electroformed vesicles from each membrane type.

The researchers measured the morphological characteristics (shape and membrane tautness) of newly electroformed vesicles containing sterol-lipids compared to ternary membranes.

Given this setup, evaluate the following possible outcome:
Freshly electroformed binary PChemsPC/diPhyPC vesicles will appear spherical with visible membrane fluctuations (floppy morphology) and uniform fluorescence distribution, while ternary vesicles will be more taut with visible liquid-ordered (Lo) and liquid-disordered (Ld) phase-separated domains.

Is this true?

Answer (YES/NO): NO